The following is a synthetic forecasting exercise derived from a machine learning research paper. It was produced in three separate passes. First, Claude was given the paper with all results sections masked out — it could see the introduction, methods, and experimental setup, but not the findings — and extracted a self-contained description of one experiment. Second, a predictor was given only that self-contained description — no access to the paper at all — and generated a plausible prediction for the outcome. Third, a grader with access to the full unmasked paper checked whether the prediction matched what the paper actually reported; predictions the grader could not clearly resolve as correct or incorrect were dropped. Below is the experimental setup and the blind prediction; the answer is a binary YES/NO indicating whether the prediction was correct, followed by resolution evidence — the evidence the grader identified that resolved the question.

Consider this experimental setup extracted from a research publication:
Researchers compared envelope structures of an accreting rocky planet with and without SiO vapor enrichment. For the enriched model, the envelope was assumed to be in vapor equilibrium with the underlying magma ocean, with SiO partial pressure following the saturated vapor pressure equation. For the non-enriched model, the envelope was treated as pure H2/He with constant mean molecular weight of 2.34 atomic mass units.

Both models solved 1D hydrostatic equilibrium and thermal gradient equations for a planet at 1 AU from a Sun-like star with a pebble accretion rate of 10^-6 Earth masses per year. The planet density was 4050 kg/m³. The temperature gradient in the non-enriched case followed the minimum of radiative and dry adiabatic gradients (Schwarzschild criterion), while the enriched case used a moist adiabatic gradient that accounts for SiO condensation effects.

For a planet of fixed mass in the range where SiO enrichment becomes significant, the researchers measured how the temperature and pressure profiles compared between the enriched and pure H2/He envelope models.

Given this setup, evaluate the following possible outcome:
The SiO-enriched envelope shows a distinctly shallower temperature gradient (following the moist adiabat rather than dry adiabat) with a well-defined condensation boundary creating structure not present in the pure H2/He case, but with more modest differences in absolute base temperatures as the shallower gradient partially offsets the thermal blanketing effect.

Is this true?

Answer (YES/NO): NO